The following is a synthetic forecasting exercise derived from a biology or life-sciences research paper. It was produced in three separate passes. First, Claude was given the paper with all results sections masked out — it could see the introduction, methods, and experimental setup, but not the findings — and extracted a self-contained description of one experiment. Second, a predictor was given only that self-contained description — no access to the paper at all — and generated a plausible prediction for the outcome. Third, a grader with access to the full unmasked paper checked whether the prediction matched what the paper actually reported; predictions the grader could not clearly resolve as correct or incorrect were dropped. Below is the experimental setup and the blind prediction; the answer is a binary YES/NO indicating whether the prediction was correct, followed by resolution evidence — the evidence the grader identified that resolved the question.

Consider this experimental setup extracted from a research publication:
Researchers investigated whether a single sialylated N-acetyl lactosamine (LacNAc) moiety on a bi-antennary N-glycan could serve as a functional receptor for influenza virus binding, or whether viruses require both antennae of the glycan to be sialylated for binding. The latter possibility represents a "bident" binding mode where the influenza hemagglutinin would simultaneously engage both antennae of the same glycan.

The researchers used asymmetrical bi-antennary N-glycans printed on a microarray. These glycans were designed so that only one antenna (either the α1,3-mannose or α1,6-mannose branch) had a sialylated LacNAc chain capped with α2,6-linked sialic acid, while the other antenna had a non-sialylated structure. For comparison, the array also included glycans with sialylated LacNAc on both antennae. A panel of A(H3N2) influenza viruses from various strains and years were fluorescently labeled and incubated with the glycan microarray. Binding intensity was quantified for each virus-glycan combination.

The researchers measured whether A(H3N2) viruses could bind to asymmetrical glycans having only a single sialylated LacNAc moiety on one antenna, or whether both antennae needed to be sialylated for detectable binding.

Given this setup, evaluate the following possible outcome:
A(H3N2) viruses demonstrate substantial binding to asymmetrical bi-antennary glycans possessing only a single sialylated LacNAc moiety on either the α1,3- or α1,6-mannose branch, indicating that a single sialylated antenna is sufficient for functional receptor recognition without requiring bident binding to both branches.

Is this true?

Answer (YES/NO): YES